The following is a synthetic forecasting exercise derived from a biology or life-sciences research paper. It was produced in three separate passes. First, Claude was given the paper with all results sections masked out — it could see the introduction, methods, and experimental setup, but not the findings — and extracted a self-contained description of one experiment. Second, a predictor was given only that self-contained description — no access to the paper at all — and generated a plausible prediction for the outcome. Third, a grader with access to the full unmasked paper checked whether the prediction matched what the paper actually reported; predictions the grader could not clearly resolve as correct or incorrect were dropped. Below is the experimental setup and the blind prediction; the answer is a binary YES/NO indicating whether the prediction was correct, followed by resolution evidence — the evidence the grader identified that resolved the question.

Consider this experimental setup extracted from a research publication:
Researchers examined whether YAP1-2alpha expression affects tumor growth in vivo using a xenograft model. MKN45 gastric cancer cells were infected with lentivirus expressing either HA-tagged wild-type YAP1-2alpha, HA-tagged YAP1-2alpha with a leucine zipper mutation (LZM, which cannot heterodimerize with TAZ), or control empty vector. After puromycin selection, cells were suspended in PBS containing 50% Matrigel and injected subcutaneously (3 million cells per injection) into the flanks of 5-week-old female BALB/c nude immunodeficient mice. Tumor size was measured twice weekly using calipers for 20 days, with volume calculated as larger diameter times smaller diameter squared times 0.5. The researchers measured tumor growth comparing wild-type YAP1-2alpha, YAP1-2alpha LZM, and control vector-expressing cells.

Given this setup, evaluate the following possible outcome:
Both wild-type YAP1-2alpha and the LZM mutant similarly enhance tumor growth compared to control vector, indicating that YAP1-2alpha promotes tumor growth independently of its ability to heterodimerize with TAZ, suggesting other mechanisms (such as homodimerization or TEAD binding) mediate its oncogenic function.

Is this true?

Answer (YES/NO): NO